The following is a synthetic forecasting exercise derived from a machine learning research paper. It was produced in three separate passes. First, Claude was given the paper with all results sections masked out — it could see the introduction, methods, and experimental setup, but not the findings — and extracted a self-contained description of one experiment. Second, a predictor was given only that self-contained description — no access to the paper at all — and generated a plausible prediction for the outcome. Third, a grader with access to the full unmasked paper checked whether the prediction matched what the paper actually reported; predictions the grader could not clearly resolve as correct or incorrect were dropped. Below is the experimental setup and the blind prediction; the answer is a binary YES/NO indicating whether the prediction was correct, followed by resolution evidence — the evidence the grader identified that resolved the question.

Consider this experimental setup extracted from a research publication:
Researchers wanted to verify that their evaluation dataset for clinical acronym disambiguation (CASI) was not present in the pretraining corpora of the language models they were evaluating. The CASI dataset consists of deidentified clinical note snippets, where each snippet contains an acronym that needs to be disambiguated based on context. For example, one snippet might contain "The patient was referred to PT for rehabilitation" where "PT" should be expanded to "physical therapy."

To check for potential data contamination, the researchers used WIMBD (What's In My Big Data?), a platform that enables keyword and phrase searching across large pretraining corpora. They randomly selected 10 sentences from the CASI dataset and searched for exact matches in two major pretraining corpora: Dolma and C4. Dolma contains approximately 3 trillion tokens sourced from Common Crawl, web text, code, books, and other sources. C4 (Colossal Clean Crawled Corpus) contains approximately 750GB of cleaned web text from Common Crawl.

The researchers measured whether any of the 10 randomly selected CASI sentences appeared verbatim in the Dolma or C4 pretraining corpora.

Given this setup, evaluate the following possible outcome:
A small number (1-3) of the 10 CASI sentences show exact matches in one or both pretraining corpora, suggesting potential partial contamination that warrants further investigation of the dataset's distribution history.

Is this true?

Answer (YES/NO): NO